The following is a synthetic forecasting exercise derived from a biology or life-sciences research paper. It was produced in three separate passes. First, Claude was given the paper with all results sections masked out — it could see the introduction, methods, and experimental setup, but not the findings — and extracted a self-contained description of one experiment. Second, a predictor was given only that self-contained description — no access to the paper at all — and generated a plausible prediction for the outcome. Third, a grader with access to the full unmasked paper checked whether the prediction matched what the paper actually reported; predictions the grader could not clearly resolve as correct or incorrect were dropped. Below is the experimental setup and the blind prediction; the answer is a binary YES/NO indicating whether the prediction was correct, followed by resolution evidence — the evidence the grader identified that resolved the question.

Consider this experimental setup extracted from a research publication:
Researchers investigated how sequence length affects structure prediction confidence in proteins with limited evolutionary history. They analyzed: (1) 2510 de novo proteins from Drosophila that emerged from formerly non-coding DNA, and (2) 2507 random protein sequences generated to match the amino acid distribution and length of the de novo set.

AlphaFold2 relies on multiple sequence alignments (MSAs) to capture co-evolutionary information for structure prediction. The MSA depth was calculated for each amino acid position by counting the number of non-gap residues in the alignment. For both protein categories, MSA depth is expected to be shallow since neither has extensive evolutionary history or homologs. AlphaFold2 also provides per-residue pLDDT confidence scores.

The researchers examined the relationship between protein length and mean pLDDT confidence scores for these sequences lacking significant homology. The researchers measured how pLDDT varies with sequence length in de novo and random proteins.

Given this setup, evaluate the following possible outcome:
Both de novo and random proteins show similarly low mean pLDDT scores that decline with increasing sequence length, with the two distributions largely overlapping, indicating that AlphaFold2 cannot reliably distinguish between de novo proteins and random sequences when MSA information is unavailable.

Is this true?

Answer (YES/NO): NO